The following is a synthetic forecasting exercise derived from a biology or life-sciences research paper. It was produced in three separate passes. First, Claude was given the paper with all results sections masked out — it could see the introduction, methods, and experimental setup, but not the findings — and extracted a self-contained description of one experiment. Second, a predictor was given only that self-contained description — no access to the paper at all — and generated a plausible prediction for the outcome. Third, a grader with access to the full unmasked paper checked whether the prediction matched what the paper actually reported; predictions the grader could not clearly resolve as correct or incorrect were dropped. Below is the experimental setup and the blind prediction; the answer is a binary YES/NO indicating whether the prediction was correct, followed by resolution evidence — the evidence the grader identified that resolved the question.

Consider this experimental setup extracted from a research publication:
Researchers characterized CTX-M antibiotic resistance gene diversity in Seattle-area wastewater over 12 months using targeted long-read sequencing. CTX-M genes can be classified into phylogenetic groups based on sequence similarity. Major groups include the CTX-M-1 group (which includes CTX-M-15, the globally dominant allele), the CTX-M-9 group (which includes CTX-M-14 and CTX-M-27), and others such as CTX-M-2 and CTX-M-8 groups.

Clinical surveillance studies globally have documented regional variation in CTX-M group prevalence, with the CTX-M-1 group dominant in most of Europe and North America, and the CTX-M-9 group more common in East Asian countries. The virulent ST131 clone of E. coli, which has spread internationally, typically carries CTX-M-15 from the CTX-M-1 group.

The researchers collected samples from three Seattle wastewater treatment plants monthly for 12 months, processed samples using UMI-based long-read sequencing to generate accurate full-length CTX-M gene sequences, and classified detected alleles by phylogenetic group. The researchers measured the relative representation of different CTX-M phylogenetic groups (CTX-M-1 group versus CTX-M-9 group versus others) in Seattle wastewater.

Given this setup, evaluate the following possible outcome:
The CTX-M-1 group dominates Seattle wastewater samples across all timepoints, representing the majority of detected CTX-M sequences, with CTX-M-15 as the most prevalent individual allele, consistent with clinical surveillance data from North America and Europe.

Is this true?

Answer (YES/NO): NO